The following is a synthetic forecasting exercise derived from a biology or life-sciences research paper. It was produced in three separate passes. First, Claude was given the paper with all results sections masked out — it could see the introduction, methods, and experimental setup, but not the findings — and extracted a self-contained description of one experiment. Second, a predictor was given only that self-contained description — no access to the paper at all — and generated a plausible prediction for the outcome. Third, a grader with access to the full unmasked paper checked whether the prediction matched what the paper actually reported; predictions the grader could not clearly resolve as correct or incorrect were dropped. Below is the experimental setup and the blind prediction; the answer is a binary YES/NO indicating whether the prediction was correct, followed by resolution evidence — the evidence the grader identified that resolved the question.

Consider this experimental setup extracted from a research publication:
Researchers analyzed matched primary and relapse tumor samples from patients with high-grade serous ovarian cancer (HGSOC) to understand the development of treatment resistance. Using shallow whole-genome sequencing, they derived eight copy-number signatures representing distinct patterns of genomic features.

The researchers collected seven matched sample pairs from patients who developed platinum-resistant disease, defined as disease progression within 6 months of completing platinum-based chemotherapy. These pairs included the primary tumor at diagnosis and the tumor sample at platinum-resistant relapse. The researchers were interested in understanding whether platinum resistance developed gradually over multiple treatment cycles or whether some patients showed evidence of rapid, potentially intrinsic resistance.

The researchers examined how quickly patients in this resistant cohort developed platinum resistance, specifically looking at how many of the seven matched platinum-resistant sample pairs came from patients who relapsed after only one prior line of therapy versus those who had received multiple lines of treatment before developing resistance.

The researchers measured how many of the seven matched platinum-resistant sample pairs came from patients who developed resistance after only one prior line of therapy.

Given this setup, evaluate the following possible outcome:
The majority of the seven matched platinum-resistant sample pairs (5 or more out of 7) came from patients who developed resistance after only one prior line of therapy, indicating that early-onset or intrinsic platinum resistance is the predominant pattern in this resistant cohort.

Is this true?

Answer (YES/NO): NO